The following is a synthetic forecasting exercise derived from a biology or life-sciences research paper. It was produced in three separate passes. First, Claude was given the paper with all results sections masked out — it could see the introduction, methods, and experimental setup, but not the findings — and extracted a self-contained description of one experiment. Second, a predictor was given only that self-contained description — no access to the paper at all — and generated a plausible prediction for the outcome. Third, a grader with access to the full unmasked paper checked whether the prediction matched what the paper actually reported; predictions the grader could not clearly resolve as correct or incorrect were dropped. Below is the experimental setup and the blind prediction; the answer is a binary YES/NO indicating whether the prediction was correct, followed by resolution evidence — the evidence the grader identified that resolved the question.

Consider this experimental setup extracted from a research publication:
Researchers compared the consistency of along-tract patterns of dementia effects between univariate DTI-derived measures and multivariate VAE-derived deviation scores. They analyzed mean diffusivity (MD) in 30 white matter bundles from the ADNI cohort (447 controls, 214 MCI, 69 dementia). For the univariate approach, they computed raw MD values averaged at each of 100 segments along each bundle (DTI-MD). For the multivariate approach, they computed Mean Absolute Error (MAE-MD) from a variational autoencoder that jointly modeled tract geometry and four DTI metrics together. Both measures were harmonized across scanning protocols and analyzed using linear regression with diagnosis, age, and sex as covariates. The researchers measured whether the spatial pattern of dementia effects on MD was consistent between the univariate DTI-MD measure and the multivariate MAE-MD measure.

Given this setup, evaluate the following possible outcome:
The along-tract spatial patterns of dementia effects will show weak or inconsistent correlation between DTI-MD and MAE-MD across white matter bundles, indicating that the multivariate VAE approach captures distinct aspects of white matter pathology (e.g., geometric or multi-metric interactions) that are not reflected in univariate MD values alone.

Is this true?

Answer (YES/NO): NO